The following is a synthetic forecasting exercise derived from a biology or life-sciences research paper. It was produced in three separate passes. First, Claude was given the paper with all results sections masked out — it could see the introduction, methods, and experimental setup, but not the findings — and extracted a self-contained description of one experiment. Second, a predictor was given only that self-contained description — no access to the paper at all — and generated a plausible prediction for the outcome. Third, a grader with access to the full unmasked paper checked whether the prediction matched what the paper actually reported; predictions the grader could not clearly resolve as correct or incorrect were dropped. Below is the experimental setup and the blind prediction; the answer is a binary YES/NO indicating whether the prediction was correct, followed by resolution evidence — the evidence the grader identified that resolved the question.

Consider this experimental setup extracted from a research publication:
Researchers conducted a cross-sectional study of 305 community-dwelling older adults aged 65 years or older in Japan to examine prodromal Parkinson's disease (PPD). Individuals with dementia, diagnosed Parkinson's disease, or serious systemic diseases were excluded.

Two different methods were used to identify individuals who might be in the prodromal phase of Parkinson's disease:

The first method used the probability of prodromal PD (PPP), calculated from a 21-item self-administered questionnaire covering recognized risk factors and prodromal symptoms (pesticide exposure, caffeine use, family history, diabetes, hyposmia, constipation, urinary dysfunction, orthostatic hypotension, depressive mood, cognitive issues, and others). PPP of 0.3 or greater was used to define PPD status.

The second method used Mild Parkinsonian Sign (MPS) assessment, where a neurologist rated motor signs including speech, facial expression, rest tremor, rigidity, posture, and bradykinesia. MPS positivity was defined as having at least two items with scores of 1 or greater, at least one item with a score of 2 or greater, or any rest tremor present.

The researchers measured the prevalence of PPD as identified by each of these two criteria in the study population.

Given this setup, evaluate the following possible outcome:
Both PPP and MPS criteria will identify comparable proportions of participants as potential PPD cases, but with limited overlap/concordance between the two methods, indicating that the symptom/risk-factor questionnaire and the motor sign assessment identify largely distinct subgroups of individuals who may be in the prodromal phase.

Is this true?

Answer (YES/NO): NO